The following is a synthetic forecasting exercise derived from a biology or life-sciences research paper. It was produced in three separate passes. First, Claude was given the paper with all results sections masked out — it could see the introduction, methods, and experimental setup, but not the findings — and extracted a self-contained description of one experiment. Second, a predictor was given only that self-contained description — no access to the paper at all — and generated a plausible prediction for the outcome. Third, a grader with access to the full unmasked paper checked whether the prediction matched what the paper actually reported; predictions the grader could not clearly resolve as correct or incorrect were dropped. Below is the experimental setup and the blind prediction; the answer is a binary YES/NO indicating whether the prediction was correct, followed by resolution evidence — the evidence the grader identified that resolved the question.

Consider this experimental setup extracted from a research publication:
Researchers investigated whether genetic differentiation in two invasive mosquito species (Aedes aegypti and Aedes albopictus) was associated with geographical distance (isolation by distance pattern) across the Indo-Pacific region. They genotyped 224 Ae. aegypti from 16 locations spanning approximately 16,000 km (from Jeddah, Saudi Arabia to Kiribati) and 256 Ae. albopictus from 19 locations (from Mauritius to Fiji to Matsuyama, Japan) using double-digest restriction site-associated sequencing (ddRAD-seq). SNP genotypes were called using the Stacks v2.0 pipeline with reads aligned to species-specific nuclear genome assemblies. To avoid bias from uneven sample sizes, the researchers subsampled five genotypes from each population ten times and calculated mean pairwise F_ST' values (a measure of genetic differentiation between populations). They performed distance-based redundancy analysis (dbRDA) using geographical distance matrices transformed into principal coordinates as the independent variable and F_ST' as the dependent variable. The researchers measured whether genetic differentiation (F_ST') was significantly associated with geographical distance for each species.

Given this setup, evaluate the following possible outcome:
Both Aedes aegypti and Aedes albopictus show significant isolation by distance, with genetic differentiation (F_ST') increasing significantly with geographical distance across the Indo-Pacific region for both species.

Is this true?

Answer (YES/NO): NO